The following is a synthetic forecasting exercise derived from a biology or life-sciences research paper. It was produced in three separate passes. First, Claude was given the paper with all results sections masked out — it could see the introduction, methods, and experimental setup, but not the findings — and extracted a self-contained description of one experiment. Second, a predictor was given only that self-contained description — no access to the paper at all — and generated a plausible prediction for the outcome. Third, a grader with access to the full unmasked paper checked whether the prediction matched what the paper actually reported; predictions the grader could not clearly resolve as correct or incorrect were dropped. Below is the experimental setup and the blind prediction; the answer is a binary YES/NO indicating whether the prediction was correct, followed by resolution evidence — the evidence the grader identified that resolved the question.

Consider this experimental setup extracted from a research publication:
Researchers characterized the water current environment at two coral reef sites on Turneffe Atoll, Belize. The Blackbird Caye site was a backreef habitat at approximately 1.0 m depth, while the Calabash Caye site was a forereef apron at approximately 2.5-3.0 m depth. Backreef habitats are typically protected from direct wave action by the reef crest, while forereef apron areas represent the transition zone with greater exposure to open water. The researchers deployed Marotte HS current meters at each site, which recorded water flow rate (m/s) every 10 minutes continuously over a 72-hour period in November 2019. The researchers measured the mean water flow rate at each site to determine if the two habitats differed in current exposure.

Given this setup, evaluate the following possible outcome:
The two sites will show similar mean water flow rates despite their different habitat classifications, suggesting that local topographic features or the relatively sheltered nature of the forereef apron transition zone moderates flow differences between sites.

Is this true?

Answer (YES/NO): NO